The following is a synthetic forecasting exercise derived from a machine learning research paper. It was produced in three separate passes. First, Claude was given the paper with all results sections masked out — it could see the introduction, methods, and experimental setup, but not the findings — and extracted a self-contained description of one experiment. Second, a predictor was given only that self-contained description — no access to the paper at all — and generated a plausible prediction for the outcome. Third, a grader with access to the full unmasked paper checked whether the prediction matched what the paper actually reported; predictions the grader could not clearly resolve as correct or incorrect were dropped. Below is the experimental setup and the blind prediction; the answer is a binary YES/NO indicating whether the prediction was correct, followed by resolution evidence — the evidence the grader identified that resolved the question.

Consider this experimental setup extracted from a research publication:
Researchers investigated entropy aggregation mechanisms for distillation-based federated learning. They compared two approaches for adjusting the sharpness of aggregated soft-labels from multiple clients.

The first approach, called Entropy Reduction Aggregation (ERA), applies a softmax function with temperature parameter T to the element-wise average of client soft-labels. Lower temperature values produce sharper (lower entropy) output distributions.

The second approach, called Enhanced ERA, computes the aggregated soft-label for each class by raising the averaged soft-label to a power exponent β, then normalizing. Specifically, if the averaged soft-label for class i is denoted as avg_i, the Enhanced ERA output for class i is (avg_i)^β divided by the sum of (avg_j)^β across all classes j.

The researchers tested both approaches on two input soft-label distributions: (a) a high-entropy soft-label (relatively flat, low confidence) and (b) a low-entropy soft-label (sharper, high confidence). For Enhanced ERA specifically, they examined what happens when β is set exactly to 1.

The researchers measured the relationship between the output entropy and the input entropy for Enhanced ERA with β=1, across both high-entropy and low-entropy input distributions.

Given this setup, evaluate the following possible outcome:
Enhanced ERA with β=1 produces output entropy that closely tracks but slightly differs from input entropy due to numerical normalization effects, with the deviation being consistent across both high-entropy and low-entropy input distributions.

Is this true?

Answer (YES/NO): NO